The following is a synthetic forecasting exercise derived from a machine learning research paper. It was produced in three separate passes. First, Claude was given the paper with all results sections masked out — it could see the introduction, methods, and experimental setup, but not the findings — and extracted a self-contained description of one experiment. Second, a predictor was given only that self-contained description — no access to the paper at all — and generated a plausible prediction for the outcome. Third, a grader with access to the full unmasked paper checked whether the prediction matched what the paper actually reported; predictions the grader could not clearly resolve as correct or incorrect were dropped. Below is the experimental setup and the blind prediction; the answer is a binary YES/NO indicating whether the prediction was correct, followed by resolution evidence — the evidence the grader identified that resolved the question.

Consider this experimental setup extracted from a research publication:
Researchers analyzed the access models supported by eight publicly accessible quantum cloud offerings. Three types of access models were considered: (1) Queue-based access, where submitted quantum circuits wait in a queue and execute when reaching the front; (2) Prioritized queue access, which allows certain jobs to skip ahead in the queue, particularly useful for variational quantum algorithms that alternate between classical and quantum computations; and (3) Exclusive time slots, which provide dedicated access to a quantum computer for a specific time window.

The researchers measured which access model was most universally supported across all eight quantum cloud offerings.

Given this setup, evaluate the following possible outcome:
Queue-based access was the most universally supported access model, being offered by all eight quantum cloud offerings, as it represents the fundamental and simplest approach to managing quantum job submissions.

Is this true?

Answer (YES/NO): YES